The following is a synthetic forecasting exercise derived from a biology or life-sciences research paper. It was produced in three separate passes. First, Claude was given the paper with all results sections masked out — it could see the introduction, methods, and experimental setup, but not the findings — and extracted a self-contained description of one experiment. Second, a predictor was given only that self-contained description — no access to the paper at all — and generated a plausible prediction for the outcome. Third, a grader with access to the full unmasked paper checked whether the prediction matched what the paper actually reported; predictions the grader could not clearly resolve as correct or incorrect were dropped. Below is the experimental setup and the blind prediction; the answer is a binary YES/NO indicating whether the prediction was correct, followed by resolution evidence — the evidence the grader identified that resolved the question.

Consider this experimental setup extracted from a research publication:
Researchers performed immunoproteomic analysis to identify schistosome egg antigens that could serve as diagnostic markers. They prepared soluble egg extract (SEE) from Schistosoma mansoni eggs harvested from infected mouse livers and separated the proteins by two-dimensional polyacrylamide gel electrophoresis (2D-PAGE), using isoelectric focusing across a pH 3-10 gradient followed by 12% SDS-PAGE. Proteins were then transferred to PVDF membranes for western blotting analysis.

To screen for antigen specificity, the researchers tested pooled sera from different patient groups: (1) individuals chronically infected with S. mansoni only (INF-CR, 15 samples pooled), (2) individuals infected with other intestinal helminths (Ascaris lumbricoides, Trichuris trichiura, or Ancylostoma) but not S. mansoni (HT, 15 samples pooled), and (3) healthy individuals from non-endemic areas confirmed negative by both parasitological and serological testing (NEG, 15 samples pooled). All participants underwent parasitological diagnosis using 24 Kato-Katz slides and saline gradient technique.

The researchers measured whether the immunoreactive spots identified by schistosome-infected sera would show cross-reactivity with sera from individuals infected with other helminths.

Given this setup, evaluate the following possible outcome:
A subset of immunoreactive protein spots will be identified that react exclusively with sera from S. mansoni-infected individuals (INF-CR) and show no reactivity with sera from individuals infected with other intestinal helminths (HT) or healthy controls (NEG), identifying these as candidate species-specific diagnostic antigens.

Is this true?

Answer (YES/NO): YES